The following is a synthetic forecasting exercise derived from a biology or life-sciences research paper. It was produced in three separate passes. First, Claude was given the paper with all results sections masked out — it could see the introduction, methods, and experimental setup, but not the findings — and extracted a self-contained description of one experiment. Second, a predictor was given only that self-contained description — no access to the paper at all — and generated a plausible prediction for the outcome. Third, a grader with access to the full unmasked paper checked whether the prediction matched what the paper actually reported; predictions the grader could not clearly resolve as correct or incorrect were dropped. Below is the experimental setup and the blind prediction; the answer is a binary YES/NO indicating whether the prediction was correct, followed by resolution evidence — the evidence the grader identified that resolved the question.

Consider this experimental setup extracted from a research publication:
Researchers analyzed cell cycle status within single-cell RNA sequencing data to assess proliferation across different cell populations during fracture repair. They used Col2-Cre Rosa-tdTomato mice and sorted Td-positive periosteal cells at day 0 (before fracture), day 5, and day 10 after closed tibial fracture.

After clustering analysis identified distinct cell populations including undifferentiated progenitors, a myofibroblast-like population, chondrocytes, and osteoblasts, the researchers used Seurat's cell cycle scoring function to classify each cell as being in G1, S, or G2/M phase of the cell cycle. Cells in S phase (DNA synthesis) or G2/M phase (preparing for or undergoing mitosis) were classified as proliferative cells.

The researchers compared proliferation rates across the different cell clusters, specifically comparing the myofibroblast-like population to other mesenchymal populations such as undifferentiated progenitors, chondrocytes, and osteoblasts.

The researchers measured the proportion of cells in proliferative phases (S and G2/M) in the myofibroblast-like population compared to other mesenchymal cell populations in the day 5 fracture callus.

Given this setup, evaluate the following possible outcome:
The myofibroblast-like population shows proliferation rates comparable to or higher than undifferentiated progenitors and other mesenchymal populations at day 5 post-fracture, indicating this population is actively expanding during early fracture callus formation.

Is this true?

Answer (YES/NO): YES